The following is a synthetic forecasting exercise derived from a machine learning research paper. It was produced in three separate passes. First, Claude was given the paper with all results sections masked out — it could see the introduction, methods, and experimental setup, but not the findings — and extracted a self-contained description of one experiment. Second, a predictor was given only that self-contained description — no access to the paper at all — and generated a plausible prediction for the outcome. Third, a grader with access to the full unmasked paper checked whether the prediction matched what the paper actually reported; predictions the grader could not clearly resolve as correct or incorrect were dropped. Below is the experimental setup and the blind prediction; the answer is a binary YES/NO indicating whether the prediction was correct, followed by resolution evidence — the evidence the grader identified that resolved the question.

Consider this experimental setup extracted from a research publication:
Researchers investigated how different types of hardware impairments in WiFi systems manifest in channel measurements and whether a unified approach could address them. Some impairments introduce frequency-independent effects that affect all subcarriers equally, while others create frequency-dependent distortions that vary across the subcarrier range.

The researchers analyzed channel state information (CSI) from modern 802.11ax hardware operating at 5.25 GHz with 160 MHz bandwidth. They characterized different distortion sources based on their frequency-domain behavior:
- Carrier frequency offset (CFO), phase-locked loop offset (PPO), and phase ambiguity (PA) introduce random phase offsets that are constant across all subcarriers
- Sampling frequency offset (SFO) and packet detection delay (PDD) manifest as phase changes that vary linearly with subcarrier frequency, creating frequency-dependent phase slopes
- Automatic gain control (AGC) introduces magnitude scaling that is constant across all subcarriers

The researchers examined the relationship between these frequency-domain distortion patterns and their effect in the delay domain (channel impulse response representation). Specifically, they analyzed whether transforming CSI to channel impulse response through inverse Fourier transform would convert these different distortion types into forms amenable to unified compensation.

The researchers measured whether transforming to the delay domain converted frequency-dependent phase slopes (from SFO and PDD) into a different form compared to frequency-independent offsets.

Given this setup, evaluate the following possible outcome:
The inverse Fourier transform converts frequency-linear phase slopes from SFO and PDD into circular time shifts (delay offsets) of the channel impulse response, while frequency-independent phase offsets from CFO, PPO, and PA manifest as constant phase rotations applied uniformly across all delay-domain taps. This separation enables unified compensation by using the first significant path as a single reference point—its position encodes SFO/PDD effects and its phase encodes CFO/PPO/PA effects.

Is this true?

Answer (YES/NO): YES